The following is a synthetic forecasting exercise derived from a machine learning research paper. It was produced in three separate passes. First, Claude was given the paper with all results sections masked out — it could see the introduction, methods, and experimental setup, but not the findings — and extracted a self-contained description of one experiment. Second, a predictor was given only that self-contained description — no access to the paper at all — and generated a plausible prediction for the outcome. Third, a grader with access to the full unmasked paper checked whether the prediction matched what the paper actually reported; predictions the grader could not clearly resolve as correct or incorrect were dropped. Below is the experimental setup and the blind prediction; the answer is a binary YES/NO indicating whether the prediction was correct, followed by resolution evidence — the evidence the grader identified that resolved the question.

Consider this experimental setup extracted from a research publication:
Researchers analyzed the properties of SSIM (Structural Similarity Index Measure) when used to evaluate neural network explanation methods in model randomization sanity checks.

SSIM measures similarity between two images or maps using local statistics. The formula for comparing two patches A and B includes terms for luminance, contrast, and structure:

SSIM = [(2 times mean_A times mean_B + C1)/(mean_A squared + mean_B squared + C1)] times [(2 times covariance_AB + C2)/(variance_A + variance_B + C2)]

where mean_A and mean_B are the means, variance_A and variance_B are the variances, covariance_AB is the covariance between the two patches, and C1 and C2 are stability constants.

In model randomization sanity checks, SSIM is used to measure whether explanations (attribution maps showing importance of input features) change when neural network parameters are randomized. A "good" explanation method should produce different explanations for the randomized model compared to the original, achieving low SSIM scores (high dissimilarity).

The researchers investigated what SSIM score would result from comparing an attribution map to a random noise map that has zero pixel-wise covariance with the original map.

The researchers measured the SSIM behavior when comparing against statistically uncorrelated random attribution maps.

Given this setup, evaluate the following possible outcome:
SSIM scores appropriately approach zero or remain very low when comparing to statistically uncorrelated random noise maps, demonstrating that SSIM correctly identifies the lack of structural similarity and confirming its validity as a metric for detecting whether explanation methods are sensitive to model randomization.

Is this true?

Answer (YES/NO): NO